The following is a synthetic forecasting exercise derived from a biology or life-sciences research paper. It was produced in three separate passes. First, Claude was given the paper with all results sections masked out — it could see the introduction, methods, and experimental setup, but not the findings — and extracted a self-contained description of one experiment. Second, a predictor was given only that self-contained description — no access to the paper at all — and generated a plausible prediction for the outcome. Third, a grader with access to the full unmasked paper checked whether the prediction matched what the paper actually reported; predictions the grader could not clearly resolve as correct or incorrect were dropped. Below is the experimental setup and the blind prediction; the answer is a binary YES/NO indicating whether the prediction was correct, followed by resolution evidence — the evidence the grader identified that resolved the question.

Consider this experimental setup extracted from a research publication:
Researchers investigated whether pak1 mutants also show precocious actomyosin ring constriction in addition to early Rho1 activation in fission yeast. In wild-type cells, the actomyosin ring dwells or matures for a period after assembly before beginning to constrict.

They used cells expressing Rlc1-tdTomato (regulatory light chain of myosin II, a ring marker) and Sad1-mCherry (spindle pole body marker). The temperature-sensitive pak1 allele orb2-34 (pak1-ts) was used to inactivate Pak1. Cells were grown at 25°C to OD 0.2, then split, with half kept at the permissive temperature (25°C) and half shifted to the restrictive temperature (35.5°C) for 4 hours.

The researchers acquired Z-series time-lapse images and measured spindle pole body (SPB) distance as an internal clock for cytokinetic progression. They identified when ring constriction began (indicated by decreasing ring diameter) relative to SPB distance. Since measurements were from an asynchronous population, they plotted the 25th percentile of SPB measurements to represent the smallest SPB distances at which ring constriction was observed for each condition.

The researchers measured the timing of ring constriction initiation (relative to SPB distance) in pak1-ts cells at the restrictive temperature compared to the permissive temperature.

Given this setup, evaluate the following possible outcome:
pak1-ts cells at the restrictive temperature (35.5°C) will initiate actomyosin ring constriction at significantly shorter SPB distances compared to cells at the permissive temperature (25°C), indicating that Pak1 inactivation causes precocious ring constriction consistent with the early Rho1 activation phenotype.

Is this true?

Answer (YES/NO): YES